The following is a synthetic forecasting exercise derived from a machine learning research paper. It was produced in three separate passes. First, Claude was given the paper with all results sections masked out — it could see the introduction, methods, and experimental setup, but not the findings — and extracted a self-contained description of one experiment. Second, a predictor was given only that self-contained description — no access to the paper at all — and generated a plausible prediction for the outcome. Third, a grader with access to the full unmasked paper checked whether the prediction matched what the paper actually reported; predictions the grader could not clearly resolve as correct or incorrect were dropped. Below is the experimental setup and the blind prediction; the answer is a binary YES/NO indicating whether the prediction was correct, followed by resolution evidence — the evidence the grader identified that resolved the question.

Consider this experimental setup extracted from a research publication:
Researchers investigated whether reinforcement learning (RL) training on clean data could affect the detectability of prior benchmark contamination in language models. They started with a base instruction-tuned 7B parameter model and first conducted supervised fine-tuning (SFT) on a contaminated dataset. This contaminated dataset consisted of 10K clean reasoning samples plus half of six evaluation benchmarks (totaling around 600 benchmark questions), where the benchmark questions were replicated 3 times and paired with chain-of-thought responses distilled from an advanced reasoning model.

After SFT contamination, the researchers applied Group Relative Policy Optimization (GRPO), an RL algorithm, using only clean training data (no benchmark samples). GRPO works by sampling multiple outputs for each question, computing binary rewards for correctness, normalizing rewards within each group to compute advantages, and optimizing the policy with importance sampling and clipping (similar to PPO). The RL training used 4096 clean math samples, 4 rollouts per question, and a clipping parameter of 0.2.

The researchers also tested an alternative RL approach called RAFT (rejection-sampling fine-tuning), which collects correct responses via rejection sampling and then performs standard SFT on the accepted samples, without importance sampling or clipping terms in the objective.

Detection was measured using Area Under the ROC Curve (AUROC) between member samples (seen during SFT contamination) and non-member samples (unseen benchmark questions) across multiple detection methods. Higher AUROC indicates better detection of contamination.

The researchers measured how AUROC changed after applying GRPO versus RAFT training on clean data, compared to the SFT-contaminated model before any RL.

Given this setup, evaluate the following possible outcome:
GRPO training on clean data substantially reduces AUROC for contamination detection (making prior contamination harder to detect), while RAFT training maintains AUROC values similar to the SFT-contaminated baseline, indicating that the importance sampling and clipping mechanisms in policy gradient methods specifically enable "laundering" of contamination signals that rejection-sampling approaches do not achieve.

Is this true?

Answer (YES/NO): YES